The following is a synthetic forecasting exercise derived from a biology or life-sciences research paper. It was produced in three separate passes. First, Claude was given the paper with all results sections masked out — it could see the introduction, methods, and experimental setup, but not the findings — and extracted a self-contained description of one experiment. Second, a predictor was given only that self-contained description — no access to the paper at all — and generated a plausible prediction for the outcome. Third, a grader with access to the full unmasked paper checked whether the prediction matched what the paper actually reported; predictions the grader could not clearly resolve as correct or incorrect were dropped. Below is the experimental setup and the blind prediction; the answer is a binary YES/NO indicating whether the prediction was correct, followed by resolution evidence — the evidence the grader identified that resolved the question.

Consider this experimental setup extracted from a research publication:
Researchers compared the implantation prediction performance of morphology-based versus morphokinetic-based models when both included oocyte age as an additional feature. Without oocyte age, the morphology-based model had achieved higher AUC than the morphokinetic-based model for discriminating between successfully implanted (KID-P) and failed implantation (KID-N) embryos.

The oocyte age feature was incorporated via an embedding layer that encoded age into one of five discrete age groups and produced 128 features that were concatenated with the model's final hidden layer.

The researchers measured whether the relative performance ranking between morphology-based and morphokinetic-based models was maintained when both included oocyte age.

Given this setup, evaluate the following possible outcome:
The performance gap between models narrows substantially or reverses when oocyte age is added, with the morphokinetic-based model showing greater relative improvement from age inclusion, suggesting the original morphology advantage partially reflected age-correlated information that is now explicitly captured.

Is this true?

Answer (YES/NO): YES